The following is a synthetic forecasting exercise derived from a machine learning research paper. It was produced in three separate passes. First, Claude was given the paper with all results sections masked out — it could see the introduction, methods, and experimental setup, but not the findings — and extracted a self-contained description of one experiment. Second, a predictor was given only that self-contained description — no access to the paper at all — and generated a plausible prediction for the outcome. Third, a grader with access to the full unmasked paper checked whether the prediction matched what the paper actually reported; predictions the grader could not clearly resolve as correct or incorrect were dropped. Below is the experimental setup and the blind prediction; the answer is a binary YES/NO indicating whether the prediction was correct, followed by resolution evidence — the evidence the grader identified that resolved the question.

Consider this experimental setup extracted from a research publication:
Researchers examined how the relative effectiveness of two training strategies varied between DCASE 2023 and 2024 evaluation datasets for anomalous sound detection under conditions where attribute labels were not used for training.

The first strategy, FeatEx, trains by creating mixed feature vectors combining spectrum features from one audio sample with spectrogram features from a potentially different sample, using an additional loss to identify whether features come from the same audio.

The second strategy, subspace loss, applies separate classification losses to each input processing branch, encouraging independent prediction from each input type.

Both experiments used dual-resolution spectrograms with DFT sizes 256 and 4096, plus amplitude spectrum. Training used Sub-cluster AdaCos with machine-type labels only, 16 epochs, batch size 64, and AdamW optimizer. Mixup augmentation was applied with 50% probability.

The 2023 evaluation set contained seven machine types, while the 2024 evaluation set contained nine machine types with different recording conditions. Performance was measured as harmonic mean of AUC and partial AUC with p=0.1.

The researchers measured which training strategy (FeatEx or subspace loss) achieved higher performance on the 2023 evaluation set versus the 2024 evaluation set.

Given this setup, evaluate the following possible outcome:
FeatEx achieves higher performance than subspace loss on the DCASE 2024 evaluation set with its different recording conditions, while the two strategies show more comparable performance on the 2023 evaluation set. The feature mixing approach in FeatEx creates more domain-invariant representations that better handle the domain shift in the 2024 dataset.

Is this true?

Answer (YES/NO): NO